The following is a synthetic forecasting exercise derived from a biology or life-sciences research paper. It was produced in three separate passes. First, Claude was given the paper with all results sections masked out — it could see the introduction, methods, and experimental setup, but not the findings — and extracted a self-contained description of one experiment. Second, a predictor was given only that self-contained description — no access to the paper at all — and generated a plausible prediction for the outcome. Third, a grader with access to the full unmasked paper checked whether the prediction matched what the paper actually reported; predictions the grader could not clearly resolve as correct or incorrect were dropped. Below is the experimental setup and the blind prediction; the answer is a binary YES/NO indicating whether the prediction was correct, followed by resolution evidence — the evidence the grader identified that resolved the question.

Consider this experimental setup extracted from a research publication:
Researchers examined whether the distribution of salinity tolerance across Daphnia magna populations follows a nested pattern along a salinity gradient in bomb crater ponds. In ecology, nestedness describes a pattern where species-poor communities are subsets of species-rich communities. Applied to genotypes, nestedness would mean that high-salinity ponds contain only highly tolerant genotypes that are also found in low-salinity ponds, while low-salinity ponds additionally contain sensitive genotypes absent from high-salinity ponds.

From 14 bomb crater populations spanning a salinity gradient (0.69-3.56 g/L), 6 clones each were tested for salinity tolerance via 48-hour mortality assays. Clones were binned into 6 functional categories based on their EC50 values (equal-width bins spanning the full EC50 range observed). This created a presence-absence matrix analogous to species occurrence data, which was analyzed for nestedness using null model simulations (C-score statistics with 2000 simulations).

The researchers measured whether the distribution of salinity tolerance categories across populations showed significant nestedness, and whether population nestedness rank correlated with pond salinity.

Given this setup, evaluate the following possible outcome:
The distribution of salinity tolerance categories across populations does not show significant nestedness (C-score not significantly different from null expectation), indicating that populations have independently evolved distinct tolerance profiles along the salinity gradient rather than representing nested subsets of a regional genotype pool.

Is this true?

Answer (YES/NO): NO